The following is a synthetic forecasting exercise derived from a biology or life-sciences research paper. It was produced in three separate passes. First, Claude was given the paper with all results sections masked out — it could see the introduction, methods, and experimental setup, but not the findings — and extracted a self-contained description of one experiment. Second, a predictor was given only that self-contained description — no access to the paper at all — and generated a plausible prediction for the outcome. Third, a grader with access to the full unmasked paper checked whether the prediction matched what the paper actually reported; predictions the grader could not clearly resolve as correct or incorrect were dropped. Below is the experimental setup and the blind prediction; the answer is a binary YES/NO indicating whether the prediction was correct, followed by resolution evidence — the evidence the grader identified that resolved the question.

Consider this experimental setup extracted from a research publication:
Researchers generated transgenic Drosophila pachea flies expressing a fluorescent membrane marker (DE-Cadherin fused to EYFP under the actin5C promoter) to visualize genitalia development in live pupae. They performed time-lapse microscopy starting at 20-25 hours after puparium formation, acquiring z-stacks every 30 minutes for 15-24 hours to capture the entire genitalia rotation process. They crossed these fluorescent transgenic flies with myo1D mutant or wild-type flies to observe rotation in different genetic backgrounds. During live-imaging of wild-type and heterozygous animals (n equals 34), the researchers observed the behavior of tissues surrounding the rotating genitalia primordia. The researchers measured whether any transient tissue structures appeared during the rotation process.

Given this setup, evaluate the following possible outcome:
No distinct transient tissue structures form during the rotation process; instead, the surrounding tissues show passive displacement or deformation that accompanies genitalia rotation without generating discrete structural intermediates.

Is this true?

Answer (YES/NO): NO